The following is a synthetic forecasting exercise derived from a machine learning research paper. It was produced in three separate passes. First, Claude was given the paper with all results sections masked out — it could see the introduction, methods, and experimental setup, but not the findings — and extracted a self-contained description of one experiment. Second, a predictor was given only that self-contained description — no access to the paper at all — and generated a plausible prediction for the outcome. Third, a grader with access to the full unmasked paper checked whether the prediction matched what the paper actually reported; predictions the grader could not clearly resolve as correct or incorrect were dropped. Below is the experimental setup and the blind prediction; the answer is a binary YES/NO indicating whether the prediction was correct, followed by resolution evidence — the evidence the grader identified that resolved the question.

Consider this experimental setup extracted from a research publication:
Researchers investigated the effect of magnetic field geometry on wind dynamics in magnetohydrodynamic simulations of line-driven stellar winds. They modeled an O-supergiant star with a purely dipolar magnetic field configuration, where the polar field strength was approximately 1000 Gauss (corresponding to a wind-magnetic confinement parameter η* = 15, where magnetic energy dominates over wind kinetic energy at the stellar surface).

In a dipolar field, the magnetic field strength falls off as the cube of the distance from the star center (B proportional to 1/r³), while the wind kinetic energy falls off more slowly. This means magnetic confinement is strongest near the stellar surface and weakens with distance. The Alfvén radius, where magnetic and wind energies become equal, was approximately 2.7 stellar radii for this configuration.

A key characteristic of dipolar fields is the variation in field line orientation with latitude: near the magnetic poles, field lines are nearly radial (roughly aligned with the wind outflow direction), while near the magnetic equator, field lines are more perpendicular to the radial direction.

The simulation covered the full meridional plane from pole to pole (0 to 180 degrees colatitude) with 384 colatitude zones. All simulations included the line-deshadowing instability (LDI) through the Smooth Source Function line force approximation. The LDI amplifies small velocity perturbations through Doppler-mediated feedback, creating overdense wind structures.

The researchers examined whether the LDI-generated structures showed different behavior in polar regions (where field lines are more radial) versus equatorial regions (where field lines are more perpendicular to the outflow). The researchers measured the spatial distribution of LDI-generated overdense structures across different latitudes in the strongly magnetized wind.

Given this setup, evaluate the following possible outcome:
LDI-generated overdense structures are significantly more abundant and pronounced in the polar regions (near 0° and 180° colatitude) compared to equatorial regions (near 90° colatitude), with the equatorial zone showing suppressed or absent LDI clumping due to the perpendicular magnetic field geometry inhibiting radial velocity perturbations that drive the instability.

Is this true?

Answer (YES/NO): YES